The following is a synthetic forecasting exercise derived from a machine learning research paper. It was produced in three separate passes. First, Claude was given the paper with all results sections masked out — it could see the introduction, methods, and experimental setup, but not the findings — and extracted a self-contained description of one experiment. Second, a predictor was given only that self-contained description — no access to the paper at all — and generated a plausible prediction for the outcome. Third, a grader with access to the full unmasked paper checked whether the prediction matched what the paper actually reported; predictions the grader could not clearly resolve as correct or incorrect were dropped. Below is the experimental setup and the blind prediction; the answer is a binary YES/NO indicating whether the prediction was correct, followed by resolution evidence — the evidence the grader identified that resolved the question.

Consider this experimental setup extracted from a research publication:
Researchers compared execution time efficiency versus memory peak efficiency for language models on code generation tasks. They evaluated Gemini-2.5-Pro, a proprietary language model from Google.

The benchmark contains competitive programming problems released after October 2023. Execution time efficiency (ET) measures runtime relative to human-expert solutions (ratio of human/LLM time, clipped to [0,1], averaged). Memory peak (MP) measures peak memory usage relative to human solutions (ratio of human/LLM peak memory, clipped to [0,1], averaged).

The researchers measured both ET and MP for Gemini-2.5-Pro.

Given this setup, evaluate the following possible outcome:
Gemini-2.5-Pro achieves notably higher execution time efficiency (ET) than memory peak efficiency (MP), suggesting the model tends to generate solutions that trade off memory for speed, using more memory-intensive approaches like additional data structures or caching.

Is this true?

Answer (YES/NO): NO